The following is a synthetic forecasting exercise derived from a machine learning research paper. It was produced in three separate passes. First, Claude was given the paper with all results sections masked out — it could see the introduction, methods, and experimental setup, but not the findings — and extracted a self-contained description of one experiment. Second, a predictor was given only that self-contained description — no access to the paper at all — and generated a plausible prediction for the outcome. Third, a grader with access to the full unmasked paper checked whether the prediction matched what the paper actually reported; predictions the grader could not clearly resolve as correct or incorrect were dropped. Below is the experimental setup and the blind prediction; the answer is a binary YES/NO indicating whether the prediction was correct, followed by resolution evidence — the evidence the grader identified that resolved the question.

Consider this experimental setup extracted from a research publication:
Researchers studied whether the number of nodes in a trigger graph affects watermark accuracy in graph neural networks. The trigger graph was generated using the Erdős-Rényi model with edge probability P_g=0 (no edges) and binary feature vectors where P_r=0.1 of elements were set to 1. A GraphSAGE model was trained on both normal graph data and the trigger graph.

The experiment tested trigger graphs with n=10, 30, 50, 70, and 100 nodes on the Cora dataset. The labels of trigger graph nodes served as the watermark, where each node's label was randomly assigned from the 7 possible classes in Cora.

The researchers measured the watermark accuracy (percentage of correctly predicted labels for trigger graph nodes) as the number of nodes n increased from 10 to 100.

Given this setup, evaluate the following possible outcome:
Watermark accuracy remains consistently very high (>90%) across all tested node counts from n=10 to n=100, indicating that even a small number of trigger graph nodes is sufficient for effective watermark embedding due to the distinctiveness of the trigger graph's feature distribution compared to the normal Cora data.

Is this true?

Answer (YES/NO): YES